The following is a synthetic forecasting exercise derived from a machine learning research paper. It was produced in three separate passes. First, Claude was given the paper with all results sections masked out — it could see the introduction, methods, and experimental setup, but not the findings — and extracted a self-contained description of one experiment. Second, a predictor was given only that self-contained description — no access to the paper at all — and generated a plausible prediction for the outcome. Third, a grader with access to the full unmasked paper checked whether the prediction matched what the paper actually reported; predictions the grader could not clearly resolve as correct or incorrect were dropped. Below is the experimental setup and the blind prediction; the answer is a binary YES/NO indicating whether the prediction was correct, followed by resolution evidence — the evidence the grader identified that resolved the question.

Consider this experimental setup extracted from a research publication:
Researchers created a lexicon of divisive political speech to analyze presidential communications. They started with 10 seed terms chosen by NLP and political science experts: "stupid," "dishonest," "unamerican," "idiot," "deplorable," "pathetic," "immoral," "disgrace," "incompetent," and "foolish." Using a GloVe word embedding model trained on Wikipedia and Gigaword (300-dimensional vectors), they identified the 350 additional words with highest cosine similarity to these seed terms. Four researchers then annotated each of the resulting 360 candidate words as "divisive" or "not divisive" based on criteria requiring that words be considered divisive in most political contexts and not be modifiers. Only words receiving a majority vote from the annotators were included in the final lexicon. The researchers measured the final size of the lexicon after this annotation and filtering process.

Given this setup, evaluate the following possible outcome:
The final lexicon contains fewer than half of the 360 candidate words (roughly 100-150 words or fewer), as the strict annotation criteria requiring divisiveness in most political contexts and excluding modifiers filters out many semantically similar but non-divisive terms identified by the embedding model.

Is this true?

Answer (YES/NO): NO